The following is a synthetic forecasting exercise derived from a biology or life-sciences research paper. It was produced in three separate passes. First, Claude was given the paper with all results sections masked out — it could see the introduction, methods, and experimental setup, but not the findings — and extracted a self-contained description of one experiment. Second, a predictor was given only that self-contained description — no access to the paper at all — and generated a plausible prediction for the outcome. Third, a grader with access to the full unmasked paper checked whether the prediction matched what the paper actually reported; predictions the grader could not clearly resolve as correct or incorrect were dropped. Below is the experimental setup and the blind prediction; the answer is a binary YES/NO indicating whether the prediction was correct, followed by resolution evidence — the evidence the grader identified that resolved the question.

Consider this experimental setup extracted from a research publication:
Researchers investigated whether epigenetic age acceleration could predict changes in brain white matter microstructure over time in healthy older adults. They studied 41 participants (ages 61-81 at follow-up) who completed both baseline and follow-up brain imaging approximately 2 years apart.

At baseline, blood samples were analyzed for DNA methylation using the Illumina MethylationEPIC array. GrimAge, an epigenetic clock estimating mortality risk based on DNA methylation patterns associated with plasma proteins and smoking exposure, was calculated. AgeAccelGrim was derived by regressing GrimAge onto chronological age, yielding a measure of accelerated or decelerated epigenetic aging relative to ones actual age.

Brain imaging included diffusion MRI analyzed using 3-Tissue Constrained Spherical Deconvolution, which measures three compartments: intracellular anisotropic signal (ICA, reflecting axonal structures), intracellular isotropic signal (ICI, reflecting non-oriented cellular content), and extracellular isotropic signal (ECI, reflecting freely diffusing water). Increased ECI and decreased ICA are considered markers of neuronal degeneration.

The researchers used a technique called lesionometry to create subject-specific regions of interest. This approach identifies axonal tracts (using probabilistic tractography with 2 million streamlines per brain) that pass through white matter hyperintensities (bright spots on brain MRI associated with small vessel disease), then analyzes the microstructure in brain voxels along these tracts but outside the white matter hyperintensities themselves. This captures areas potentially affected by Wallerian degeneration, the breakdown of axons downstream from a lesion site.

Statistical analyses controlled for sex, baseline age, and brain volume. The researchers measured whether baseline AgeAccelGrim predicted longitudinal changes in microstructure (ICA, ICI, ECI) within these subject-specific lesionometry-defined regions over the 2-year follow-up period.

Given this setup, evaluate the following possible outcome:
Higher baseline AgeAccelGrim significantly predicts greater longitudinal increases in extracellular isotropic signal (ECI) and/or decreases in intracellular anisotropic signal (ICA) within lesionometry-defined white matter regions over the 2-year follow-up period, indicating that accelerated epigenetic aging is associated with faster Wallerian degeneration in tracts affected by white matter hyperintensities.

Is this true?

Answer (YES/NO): YES